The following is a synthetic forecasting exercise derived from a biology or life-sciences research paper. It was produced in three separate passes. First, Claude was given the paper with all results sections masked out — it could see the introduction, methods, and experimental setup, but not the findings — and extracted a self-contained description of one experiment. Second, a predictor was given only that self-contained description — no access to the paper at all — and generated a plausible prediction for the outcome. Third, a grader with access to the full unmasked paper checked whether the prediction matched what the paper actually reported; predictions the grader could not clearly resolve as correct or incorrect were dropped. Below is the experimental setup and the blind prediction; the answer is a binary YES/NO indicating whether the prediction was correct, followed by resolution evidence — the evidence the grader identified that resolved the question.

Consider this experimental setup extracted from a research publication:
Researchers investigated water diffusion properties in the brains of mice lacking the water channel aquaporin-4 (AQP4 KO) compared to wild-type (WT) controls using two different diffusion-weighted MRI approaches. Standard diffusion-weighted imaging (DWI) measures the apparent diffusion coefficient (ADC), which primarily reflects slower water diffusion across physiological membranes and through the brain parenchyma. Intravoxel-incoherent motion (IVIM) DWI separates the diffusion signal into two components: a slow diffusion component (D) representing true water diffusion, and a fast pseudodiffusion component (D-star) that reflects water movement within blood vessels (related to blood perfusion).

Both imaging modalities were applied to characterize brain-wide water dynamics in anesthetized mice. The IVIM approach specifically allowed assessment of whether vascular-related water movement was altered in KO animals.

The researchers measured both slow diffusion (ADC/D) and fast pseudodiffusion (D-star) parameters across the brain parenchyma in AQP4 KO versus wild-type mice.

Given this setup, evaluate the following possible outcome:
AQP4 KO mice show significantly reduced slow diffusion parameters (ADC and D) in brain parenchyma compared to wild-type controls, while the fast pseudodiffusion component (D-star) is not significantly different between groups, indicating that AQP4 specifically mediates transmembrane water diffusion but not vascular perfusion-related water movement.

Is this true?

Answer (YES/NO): NO